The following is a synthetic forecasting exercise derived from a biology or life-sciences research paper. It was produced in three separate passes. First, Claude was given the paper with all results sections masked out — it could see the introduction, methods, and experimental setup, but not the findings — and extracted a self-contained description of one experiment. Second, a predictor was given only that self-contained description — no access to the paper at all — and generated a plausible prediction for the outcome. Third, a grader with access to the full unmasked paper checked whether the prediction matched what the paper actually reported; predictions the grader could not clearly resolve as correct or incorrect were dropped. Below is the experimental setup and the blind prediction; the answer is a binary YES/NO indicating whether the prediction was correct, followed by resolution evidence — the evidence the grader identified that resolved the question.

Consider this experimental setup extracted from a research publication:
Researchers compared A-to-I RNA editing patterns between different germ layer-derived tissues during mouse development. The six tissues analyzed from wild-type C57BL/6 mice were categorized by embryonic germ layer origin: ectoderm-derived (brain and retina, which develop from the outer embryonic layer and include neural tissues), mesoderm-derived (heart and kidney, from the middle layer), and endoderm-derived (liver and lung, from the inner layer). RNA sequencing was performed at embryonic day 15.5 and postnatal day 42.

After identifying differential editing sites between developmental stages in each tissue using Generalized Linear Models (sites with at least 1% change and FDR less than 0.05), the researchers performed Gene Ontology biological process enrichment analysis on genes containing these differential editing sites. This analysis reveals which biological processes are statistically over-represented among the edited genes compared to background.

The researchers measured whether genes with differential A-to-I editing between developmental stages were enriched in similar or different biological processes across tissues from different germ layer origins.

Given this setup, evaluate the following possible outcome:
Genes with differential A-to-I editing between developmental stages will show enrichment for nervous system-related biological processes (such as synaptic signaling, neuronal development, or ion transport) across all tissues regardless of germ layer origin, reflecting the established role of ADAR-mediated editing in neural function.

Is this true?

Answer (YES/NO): NO